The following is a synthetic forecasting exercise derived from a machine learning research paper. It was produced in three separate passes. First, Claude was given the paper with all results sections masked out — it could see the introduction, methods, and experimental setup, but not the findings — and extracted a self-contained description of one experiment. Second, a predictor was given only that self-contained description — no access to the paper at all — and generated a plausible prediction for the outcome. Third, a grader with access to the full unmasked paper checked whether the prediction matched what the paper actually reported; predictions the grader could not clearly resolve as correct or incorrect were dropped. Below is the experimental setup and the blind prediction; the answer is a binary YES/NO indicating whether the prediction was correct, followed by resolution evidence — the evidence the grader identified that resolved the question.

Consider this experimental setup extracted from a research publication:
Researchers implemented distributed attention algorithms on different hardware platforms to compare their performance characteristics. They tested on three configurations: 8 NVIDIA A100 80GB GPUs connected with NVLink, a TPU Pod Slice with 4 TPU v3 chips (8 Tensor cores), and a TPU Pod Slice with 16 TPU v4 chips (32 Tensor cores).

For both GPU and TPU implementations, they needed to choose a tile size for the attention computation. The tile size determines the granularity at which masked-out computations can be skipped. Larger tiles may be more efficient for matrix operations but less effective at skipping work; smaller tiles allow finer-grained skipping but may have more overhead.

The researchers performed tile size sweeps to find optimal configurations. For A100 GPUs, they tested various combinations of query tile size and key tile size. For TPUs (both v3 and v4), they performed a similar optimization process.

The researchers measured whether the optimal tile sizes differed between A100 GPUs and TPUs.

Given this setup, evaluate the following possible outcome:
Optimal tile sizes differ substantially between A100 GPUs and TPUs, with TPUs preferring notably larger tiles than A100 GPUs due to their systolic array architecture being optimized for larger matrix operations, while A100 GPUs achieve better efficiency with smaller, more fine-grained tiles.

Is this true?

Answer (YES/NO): NO